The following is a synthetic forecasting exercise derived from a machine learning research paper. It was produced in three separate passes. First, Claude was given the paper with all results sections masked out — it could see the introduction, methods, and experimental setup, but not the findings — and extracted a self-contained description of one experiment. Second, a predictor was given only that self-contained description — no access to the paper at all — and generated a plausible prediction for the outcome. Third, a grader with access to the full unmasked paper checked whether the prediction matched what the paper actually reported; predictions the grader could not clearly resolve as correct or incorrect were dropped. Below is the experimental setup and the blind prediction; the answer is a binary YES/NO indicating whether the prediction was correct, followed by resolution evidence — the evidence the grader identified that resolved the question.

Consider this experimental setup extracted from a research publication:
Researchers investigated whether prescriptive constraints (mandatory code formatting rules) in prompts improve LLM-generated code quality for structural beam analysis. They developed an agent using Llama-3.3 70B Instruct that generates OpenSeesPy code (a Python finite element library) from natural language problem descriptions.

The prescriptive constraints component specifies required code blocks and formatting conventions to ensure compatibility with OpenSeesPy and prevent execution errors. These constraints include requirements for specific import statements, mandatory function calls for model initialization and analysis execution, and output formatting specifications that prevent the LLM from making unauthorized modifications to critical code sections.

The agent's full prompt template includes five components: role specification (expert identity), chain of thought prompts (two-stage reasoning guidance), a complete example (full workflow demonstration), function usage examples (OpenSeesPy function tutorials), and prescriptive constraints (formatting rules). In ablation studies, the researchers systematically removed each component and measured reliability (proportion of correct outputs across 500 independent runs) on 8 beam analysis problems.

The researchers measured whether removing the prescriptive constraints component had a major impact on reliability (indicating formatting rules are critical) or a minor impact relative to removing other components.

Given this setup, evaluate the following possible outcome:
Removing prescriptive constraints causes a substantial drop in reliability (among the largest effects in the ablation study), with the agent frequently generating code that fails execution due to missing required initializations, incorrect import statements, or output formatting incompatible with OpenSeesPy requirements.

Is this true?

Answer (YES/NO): NO